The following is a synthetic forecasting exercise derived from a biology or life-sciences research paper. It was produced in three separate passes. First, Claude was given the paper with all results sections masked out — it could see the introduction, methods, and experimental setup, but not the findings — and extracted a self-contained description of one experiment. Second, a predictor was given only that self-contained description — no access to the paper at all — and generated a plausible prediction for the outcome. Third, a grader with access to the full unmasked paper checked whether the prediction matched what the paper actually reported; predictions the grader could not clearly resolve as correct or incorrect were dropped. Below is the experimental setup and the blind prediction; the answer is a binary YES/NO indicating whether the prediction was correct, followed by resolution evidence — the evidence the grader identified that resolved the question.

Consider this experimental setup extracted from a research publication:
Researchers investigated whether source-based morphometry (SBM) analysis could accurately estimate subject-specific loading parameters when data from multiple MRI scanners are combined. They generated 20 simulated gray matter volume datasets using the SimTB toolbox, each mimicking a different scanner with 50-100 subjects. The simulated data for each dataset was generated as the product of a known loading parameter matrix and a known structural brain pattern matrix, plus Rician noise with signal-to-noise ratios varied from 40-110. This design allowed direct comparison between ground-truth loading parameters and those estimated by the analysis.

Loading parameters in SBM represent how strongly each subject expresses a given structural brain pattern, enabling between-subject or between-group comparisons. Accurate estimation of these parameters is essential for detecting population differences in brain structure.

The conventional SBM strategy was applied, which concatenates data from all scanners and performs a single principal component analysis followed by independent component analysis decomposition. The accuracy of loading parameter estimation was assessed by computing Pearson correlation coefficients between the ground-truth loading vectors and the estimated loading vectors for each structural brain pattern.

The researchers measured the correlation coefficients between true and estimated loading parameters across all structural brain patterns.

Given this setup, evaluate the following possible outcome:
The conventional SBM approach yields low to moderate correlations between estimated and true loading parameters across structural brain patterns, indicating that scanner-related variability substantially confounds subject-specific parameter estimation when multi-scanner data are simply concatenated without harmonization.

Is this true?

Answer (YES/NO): NO